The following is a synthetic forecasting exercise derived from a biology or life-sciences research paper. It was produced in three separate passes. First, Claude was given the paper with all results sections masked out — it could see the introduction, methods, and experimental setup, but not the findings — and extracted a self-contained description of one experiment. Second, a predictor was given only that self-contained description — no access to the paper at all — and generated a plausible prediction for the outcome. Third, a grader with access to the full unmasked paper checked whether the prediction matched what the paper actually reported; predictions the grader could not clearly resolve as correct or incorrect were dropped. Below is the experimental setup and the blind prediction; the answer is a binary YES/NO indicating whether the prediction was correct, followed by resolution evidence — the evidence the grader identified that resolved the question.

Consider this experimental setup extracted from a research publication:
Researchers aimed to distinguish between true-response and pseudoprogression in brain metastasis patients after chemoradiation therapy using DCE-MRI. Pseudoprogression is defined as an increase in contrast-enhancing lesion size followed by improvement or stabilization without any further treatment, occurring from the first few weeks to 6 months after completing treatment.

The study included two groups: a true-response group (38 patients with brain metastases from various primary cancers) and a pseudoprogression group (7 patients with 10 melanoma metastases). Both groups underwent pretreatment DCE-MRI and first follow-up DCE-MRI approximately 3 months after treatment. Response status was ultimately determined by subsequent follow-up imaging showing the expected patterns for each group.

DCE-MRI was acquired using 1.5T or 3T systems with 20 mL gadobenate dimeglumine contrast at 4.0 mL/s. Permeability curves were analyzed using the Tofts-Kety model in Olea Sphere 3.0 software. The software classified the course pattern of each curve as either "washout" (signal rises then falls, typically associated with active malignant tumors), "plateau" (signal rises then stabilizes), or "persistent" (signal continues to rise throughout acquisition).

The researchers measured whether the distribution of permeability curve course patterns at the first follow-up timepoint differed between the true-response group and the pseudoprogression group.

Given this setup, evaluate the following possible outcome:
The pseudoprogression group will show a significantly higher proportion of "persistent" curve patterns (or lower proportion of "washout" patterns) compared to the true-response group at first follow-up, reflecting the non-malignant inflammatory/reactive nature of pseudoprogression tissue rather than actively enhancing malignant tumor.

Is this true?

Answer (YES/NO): NO